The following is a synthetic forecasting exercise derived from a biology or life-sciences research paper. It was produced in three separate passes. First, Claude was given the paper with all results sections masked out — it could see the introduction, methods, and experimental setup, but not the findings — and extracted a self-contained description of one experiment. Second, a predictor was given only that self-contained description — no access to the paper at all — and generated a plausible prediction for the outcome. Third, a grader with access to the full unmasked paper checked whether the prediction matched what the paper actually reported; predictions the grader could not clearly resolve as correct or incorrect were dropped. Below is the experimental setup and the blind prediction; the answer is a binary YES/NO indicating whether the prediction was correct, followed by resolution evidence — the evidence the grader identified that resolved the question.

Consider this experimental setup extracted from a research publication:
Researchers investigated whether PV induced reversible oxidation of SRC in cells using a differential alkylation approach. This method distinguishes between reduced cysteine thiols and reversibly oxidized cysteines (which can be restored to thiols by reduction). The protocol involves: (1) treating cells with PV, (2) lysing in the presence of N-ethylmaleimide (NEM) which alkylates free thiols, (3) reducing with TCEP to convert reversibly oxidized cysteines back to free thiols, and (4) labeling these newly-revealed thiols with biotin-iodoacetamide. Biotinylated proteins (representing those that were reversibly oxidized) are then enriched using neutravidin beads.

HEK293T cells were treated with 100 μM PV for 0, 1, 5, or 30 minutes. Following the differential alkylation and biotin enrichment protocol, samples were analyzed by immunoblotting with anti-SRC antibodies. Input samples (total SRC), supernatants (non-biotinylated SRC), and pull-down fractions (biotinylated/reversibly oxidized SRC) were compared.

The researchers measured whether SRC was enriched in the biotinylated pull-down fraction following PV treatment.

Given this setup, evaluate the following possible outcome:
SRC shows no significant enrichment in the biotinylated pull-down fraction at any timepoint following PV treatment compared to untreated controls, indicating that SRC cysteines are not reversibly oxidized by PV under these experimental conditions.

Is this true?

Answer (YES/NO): NO